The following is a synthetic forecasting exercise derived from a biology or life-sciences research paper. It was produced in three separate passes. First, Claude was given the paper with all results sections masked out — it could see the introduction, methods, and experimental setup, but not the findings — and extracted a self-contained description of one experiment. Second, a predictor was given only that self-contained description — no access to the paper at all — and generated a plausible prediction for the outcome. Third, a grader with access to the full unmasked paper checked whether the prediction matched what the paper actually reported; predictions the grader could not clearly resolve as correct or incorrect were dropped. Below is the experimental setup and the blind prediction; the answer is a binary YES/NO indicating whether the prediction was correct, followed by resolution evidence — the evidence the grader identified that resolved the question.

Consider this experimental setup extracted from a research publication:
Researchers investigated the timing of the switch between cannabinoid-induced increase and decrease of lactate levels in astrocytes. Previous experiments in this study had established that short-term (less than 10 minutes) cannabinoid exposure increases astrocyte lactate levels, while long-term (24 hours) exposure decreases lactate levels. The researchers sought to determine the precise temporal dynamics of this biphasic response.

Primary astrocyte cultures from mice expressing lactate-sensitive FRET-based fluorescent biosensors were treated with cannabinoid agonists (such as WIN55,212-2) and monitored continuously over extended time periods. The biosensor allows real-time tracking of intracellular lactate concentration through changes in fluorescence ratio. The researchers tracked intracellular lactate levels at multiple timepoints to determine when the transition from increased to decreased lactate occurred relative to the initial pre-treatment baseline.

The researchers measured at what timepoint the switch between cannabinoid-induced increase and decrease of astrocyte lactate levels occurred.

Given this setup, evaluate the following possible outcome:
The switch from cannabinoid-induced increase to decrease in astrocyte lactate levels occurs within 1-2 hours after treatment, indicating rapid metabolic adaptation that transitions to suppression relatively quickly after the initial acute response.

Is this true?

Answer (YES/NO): YES